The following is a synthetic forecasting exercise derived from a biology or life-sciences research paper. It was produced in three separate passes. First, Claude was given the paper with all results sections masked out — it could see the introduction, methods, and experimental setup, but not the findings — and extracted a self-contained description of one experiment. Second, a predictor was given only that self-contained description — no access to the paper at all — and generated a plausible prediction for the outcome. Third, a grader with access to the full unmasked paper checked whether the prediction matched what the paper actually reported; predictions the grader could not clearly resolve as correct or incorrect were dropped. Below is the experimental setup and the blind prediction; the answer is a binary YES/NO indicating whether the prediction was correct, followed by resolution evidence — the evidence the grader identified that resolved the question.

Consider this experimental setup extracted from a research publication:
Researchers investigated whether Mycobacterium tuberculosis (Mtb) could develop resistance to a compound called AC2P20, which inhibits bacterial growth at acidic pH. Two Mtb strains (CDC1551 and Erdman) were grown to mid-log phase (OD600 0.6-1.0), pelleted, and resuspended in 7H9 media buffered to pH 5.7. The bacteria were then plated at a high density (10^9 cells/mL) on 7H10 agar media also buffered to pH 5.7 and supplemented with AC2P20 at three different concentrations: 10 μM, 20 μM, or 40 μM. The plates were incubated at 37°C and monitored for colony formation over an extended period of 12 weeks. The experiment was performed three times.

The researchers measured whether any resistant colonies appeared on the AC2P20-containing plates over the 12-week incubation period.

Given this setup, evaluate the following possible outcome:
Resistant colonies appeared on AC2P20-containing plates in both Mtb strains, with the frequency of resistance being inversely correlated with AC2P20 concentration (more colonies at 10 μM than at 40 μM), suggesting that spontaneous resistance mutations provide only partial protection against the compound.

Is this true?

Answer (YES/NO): NO